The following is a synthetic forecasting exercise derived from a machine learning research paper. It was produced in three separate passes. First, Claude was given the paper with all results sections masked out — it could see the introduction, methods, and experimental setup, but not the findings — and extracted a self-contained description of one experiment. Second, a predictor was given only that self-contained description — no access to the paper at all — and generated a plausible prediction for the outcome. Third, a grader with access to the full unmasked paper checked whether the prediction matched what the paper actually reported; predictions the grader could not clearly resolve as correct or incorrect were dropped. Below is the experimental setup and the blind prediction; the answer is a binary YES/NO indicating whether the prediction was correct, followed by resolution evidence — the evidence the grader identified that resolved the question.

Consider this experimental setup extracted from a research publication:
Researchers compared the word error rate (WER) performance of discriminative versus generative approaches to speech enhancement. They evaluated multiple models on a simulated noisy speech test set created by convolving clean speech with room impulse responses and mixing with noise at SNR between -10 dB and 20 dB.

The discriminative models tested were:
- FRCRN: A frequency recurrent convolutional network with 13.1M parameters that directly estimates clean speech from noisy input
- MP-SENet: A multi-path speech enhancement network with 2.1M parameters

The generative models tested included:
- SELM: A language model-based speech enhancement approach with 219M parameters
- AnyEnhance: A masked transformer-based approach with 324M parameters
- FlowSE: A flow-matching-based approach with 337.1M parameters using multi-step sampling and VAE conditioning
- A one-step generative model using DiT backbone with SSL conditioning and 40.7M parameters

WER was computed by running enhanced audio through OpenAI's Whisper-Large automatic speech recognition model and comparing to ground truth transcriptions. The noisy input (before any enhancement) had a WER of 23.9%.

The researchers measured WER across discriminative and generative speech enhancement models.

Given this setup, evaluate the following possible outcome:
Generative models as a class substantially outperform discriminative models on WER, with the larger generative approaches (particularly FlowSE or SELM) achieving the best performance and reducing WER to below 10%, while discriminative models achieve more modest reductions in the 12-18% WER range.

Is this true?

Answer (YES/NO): NO